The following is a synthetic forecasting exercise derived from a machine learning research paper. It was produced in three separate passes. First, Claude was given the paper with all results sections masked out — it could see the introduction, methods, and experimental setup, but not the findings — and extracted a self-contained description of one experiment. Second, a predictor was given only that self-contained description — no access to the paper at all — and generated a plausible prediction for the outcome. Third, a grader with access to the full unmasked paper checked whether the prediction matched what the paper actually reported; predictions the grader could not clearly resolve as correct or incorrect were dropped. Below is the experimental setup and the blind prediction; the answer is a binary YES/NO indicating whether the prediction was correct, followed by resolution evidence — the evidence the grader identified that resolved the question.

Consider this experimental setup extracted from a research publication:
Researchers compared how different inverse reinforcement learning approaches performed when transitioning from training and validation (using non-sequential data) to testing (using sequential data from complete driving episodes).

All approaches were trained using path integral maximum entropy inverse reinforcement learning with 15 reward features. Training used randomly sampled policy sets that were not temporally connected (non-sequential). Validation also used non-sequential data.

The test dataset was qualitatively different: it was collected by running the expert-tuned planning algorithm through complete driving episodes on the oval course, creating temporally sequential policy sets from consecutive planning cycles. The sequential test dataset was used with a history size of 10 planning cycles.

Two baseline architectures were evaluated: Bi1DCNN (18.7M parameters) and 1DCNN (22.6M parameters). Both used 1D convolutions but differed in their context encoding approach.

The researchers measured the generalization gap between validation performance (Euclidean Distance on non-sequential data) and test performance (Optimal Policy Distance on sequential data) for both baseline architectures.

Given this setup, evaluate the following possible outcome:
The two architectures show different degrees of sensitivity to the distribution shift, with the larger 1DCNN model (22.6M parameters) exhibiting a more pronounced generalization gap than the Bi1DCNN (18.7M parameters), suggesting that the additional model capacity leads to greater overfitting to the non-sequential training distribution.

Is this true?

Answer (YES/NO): YES